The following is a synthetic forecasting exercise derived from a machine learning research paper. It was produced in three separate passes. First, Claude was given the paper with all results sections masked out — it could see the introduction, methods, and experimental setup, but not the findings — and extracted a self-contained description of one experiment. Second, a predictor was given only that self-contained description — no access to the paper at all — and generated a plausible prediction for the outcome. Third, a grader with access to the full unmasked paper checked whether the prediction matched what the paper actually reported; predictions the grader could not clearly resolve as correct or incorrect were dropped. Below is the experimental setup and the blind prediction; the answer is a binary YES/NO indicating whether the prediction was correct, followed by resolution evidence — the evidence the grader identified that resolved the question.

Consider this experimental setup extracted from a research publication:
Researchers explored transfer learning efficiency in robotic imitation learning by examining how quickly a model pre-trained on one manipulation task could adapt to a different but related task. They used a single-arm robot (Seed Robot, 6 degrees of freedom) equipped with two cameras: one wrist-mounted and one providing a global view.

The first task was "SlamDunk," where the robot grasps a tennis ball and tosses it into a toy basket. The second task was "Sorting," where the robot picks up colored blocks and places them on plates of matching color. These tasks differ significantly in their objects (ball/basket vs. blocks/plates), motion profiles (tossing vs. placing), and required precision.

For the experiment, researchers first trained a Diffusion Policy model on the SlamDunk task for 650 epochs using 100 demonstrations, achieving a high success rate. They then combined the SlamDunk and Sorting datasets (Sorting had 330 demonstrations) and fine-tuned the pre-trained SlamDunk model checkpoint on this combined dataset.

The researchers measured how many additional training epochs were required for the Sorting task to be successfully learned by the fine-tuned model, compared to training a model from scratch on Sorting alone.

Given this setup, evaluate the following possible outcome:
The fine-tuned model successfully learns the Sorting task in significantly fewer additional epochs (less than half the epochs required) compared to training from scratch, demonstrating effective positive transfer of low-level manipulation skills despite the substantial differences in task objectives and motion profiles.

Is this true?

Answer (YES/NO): YES